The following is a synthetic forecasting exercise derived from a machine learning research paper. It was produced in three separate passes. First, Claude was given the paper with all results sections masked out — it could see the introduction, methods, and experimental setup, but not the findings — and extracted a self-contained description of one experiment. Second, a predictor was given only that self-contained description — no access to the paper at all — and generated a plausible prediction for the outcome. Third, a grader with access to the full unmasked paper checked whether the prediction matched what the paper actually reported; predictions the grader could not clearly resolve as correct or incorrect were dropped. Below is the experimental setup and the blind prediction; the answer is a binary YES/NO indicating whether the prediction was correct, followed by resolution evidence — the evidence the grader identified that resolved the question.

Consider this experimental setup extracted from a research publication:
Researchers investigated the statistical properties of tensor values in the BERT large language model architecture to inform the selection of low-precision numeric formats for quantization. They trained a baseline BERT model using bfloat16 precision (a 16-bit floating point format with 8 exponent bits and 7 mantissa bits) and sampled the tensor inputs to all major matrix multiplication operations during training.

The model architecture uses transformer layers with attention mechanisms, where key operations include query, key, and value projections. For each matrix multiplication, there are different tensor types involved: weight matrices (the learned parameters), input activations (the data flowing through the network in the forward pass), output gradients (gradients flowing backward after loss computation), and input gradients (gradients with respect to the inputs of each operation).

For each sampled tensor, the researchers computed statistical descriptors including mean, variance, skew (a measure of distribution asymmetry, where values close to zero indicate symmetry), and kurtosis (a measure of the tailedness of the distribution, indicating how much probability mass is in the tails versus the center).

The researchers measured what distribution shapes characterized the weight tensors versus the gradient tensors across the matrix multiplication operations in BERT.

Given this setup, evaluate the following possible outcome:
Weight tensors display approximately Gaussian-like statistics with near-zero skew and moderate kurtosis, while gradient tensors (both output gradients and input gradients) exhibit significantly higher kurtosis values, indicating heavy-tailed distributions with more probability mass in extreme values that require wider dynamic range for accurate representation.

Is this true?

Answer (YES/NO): YES